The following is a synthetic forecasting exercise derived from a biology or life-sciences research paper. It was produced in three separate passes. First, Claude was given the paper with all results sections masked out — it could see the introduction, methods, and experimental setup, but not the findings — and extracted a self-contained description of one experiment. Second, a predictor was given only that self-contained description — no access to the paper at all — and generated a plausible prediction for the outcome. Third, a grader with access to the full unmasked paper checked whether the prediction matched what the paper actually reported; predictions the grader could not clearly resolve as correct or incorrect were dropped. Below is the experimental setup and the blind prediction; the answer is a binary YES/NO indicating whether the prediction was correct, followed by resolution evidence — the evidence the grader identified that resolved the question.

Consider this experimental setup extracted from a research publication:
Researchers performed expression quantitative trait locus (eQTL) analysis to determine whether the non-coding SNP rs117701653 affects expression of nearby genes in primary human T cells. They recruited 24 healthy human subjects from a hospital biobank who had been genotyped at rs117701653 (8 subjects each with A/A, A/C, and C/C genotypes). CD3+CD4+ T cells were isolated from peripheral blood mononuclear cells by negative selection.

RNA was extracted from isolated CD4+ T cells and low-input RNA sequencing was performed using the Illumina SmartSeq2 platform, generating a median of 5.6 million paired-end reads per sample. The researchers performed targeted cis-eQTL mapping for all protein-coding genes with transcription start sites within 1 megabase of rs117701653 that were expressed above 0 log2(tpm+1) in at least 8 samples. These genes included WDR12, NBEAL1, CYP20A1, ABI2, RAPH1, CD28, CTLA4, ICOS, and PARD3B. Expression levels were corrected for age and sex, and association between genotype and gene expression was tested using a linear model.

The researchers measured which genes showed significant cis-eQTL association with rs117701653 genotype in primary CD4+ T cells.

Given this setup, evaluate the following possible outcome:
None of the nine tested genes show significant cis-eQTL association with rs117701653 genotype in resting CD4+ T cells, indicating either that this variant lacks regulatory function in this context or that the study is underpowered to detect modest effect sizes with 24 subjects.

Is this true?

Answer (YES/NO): NO